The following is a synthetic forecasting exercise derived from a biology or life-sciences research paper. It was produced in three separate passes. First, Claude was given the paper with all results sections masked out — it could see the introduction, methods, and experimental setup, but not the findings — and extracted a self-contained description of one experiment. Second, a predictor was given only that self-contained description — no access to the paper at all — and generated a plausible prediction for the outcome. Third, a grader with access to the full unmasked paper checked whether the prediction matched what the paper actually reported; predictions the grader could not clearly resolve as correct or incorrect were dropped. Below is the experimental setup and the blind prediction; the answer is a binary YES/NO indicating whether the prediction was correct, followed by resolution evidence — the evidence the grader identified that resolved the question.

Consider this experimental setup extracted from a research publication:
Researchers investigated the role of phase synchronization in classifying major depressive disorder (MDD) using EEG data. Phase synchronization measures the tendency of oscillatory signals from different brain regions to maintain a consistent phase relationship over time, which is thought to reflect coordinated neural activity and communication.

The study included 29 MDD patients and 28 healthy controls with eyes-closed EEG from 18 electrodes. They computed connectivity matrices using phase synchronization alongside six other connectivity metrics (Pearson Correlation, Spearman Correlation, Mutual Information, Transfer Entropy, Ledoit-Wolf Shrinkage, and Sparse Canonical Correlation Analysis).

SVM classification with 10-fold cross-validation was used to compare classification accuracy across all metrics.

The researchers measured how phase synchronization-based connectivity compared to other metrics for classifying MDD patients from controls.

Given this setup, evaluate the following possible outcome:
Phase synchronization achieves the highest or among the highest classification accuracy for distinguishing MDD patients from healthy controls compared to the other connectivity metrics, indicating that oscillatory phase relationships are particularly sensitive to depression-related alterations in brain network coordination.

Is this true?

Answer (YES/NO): NO